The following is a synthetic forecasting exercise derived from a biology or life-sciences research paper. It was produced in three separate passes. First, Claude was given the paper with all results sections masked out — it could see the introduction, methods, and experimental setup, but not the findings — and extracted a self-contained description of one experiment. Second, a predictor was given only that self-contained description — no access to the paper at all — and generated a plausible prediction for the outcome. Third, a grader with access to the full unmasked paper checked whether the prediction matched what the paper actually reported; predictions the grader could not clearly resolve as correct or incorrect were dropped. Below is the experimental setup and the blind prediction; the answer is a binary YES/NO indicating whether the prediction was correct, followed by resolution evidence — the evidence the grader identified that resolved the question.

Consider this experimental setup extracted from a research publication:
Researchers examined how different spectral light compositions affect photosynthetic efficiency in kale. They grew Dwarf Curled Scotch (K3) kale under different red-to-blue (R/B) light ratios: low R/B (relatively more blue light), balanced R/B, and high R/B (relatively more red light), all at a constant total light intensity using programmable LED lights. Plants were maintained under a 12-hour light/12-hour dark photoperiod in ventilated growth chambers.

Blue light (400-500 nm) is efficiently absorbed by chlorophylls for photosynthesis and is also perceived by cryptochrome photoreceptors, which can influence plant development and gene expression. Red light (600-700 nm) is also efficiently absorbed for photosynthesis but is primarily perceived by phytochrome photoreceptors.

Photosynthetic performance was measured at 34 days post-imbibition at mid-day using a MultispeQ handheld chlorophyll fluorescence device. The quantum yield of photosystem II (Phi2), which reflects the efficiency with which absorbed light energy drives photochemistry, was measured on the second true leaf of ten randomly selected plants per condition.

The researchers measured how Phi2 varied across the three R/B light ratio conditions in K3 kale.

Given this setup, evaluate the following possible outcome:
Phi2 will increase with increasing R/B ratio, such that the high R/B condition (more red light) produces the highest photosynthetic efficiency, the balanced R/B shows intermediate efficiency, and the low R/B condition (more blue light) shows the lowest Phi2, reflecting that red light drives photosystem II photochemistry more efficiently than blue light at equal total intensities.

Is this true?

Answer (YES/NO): NO